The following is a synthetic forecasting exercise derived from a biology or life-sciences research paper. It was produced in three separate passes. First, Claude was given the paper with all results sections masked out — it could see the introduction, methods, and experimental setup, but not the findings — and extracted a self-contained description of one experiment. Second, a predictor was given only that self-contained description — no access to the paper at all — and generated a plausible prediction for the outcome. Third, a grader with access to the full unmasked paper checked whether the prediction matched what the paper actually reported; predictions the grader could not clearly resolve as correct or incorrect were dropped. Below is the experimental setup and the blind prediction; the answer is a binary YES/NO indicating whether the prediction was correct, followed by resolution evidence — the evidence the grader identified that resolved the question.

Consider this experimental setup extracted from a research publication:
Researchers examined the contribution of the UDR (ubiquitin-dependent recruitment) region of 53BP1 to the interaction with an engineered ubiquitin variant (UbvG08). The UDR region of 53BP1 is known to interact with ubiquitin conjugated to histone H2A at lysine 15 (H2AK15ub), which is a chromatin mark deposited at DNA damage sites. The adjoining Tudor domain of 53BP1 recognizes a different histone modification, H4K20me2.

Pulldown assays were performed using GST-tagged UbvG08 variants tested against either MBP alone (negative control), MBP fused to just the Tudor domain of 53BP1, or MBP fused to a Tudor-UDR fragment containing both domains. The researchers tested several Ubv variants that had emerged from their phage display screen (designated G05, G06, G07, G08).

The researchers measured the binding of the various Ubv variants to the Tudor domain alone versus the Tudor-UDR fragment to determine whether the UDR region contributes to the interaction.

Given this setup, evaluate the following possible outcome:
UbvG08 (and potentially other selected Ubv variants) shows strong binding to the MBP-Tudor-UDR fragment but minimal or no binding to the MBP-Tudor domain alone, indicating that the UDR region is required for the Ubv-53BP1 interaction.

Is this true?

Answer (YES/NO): NO